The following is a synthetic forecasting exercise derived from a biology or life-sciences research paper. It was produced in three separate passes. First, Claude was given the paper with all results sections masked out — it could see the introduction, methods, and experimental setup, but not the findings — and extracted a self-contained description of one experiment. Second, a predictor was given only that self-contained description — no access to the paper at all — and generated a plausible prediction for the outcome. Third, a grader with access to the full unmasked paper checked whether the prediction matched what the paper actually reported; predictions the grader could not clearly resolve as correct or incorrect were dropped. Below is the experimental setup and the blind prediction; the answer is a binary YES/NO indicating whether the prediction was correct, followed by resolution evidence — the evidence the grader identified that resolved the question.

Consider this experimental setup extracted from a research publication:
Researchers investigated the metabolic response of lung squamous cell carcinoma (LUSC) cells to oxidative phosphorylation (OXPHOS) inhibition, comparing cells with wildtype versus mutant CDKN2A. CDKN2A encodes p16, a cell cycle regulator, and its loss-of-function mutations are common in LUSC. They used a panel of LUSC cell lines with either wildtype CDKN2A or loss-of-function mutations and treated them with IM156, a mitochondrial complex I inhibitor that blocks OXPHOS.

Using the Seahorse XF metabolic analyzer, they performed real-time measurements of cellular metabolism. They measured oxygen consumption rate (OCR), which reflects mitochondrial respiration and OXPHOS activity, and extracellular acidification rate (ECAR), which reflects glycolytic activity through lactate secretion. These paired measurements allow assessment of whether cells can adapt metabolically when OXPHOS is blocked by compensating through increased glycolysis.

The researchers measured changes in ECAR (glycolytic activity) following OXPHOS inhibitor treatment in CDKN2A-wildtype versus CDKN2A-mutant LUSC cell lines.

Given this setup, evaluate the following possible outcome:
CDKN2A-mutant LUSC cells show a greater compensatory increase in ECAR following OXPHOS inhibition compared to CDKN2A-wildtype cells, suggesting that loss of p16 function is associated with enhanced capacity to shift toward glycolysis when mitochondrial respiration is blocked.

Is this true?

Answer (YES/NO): NO